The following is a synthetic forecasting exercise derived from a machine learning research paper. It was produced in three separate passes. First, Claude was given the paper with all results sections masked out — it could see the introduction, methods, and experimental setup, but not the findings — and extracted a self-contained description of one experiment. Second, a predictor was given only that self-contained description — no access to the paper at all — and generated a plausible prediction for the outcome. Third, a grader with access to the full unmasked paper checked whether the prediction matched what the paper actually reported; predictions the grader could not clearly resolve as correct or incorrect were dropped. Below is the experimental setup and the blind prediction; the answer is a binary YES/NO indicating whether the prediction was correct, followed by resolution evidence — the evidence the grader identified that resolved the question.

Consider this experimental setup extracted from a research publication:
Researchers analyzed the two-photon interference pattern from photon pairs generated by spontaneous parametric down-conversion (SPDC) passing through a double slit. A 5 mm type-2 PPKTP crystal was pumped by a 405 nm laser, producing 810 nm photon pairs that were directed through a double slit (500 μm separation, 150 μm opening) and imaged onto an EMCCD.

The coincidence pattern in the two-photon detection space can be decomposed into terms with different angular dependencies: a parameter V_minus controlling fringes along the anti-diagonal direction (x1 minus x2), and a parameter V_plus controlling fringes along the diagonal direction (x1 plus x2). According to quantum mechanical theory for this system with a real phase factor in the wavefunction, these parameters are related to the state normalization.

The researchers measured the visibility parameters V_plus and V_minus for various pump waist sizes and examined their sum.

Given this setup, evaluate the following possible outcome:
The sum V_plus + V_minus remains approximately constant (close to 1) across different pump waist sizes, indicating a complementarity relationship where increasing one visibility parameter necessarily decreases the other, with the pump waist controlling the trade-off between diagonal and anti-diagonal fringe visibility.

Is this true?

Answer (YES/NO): YES